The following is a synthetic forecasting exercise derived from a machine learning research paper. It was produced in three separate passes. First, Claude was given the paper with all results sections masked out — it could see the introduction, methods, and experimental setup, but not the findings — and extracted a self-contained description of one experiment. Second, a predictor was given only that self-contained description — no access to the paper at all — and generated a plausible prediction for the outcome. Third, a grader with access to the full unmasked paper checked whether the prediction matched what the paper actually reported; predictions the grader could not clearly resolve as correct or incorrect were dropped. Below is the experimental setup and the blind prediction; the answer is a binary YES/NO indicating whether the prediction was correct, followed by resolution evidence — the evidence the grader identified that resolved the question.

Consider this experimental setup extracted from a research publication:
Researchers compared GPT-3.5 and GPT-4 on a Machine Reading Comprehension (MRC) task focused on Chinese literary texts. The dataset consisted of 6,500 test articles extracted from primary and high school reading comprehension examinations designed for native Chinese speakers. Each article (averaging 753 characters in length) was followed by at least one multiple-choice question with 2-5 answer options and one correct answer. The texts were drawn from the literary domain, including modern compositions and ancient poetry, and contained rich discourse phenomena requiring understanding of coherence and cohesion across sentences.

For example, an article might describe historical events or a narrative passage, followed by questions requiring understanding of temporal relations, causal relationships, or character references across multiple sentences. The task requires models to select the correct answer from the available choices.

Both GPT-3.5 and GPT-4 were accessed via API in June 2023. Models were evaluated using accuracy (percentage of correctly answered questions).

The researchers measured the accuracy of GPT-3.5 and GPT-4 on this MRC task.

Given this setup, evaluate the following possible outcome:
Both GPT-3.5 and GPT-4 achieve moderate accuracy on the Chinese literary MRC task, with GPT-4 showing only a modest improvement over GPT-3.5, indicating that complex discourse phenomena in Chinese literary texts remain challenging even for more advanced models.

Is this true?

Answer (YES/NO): NO